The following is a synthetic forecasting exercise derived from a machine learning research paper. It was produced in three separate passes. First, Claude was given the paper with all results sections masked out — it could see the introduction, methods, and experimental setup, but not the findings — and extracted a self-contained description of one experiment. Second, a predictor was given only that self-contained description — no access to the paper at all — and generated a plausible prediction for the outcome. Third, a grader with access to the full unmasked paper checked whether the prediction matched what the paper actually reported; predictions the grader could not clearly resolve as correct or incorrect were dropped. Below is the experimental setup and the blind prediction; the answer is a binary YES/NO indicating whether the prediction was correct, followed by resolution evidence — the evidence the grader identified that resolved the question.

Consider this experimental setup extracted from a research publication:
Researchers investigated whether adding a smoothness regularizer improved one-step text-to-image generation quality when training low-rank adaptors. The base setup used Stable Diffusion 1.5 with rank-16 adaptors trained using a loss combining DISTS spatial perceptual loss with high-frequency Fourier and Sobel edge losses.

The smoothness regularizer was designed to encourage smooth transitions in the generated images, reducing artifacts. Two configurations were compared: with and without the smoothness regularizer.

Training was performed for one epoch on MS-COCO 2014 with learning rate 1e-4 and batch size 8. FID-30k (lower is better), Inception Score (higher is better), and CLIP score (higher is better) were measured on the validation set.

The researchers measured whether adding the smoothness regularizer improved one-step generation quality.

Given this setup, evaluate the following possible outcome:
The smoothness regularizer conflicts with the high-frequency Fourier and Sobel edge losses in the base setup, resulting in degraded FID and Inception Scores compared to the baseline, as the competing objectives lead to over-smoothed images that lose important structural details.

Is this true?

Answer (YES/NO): NO